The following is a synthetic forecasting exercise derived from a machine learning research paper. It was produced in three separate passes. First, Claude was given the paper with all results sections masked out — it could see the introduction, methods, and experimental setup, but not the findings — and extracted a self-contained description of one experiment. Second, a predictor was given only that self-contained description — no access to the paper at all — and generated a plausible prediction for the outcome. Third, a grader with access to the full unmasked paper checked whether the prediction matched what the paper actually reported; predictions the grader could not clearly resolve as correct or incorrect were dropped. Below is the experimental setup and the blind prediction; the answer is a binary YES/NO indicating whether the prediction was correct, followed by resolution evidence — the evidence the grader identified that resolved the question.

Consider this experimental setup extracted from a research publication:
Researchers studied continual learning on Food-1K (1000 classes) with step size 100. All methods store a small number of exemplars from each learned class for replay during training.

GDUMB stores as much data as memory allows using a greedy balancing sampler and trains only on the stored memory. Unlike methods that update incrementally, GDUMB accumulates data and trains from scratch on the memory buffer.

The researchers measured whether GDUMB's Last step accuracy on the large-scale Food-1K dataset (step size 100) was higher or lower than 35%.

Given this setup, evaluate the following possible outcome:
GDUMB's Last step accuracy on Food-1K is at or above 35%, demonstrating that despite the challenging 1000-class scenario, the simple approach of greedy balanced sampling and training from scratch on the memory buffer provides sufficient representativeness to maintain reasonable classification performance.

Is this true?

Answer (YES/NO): NO